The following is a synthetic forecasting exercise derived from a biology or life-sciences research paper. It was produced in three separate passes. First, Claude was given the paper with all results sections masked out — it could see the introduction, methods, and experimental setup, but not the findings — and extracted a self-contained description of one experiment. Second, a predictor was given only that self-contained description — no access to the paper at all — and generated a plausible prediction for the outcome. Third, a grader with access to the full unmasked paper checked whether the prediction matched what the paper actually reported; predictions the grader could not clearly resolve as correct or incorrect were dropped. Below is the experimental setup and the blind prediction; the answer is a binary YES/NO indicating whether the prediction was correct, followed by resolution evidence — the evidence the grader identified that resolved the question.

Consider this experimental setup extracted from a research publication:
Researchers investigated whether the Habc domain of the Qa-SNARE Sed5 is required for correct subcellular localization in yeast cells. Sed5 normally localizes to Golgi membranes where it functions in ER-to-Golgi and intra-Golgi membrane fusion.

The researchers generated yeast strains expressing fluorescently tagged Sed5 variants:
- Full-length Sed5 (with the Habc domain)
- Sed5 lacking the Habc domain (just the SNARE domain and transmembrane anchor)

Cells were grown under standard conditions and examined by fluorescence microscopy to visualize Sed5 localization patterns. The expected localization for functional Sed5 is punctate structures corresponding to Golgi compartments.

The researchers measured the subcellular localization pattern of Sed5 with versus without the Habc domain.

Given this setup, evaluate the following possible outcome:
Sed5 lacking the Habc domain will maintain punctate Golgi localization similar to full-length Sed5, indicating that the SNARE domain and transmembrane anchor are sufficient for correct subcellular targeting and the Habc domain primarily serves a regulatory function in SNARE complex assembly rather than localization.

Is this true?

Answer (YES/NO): NO